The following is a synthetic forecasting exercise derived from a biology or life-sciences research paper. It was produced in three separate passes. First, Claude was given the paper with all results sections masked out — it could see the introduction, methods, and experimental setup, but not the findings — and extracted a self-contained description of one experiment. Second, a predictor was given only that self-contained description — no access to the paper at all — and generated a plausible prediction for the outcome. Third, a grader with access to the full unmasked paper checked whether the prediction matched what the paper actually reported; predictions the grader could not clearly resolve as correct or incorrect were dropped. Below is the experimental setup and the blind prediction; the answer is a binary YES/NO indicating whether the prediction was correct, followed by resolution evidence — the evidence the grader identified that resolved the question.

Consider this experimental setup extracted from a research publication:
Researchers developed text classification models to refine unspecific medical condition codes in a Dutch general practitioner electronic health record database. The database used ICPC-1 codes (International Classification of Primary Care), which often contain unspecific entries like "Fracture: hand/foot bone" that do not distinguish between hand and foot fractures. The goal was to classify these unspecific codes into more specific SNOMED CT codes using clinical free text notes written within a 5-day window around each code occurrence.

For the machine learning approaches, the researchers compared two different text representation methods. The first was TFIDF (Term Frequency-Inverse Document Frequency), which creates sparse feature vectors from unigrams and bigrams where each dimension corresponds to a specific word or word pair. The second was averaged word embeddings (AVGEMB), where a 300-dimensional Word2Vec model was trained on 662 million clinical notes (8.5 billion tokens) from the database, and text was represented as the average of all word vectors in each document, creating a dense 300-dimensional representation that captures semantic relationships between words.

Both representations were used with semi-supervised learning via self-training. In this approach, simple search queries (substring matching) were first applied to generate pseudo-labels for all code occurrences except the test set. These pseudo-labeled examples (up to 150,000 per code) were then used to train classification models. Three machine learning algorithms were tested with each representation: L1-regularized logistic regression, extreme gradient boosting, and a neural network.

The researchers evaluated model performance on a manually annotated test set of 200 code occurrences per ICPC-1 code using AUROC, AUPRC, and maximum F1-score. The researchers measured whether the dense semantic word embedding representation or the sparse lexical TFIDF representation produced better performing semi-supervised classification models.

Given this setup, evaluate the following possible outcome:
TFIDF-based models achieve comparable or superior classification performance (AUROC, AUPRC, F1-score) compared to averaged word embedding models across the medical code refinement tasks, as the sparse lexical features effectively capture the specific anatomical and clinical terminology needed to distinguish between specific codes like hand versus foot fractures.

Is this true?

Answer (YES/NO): YES